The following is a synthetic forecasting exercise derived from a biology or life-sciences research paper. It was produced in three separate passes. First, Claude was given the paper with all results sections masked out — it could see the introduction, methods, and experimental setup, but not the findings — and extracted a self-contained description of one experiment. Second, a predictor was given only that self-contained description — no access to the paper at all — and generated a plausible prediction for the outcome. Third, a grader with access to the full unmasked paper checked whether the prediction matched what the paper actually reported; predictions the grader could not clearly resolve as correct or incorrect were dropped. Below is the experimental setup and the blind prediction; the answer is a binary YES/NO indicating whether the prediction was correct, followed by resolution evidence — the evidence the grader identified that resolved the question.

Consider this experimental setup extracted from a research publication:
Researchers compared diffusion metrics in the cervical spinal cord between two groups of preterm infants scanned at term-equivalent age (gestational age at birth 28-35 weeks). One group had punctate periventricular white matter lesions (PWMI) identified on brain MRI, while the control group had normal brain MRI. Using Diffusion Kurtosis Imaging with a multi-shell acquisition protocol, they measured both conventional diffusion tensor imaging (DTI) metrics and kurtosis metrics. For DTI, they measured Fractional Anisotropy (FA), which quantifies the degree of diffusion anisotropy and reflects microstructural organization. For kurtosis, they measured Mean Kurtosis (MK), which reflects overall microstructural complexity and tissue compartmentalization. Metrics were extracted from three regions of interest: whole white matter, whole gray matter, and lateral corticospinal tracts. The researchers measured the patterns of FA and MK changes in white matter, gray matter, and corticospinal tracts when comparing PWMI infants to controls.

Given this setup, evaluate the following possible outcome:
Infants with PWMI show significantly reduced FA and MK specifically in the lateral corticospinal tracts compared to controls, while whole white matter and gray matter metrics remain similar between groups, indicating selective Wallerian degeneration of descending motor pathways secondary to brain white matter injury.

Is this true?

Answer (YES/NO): NO